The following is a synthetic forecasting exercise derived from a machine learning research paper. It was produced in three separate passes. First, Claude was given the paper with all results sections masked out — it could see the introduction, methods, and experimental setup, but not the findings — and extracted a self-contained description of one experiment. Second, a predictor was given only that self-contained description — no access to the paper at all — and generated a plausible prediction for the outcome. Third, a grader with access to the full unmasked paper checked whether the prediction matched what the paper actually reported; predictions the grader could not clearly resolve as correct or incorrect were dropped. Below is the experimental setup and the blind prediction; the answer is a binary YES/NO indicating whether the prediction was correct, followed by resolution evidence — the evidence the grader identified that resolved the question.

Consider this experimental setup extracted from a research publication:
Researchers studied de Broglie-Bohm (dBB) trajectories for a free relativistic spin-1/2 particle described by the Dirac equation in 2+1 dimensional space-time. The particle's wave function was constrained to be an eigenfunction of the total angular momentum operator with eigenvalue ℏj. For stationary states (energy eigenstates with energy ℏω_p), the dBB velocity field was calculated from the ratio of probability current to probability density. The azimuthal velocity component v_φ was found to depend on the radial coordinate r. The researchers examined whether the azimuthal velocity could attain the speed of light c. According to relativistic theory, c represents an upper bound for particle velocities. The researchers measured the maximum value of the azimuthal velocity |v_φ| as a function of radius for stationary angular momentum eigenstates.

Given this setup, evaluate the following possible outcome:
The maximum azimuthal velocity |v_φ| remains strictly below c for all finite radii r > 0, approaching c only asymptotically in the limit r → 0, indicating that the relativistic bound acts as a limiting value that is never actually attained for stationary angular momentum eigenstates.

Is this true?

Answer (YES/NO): NO